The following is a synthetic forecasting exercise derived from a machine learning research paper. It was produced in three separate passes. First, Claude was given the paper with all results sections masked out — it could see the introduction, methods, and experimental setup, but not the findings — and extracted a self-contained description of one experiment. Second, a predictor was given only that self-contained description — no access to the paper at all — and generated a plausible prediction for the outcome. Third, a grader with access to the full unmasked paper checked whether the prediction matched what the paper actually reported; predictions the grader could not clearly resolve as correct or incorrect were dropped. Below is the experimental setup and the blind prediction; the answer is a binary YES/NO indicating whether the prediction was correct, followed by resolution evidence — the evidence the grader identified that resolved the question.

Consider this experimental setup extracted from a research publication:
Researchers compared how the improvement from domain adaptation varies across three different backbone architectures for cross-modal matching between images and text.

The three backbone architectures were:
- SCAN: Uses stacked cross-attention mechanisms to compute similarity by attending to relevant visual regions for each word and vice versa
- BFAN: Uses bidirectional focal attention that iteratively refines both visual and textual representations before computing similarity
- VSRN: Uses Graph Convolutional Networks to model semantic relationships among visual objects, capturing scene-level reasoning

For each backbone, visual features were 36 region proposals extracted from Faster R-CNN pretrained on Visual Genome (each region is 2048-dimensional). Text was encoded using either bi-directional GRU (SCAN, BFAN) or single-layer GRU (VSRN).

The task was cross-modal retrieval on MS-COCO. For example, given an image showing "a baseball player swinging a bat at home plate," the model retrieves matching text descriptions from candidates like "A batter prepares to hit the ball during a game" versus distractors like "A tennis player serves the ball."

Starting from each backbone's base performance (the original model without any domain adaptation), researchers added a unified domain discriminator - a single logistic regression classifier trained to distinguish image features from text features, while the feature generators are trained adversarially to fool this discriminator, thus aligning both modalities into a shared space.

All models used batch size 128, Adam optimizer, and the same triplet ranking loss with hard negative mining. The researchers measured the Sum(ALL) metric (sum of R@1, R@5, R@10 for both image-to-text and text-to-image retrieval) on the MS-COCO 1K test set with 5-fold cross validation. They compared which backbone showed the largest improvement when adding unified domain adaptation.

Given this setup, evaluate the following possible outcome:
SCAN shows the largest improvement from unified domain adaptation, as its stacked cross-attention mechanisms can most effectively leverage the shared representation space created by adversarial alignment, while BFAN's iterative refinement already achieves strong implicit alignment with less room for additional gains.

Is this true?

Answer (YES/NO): YES